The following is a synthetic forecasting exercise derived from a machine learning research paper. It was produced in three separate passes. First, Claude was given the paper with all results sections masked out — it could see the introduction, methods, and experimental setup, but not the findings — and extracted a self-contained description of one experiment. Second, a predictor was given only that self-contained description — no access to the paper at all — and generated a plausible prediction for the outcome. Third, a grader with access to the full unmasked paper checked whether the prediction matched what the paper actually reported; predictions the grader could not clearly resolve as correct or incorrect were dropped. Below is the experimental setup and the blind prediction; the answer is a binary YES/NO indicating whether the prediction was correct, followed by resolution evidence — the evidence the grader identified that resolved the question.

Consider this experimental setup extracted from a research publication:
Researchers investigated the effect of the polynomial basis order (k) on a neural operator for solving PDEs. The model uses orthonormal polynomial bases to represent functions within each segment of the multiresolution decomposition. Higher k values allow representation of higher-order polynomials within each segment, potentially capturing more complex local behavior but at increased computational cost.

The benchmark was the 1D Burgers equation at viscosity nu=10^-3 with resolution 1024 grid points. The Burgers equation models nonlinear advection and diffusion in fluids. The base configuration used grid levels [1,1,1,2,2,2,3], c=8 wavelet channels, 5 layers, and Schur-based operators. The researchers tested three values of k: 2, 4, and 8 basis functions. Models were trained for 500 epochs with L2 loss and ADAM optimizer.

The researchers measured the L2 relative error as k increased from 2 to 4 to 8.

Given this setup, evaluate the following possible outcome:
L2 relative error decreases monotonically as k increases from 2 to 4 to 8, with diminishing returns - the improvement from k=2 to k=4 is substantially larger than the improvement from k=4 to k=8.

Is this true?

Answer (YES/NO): NO